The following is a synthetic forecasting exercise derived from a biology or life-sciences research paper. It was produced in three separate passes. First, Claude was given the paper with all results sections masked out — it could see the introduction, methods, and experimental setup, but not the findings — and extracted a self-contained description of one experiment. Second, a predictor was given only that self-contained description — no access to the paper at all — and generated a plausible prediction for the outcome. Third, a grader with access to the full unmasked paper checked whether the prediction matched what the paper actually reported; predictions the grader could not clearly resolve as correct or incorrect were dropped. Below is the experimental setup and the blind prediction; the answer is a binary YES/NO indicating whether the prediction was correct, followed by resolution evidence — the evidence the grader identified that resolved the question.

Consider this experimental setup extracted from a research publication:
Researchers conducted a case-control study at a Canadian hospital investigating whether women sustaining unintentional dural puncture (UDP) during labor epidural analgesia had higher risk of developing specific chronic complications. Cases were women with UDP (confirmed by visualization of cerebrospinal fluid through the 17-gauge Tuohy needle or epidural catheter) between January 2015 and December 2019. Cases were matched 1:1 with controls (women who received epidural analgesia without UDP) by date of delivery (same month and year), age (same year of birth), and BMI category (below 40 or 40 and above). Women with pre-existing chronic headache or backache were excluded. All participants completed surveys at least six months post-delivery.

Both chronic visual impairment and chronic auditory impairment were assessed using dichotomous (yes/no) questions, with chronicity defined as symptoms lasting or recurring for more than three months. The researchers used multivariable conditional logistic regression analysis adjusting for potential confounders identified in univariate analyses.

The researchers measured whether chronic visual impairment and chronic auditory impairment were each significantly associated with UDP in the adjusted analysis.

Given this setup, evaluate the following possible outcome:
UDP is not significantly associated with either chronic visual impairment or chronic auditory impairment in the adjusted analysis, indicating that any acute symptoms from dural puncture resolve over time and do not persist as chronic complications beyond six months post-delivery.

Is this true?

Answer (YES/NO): NO